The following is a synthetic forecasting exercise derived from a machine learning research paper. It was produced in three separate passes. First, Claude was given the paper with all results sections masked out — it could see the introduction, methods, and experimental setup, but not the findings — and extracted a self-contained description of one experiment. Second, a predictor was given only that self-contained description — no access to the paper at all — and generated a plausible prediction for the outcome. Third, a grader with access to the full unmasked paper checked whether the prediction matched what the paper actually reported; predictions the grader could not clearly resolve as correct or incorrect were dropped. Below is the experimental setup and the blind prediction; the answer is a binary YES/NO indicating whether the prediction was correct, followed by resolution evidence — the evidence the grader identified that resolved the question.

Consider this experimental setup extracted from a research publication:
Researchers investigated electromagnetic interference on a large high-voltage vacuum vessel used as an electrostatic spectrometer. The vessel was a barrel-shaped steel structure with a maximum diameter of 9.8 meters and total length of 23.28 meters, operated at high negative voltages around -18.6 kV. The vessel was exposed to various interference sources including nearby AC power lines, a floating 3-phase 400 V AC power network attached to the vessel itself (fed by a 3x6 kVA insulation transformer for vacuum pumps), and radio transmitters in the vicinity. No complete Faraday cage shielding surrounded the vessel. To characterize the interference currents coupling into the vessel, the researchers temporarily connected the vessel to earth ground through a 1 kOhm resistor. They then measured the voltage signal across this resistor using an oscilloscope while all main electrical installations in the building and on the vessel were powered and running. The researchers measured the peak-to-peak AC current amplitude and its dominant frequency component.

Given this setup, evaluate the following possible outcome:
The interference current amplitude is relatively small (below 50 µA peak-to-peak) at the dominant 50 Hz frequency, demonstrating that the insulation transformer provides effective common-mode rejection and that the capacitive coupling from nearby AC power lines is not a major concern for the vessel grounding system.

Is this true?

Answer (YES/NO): NO